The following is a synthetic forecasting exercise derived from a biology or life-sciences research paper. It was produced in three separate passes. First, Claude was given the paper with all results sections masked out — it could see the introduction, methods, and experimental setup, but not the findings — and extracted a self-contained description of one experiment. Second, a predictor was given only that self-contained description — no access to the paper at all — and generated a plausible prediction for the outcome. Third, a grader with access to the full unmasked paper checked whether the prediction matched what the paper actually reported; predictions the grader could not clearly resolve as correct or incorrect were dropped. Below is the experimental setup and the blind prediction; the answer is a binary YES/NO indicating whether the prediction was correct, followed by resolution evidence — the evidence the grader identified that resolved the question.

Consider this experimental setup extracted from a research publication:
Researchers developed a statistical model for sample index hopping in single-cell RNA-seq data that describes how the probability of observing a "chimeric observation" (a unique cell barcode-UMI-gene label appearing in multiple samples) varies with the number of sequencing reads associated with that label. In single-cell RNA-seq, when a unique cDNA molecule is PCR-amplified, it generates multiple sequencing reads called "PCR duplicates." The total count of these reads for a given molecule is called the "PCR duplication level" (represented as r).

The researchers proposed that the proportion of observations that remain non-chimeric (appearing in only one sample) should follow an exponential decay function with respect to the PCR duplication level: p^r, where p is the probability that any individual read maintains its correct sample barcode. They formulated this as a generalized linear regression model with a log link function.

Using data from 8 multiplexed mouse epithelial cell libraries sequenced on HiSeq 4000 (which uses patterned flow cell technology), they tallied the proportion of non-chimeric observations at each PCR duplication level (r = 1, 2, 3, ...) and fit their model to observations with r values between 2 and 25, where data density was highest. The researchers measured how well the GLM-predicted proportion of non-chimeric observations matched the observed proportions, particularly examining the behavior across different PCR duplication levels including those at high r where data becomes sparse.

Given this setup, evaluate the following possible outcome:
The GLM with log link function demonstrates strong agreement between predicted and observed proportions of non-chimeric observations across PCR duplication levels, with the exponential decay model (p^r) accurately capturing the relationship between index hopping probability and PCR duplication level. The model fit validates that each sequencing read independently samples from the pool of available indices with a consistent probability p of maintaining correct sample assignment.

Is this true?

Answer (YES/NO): YES